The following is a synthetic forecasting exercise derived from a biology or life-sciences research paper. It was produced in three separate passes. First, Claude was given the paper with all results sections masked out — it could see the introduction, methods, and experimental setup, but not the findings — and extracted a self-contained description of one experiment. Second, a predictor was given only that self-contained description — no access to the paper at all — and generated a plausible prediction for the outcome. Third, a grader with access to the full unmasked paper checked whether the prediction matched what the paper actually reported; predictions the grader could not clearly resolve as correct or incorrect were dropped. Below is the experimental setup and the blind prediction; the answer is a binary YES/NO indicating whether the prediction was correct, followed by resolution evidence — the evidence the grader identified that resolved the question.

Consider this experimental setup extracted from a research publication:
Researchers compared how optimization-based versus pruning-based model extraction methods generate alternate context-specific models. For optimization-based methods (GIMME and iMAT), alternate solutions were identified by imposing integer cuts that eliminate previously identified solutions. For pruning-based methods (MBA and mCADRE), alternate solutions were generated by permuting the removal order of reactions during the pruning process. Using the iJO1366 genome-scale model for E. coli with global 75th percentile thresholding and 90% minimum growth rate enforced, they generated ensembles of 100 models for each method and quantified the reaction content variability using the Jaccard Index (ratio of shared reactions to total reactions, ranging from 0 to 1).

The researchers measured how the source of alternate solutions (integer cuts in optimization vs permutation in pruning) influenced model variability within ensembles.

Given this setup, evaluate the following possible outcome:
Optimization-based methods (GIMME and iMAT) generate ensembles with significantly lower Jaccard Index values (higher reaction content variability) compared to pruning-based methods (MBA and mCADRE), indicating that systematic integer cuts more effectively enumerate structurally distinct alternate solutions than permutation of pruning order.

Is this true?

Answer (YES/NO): NO